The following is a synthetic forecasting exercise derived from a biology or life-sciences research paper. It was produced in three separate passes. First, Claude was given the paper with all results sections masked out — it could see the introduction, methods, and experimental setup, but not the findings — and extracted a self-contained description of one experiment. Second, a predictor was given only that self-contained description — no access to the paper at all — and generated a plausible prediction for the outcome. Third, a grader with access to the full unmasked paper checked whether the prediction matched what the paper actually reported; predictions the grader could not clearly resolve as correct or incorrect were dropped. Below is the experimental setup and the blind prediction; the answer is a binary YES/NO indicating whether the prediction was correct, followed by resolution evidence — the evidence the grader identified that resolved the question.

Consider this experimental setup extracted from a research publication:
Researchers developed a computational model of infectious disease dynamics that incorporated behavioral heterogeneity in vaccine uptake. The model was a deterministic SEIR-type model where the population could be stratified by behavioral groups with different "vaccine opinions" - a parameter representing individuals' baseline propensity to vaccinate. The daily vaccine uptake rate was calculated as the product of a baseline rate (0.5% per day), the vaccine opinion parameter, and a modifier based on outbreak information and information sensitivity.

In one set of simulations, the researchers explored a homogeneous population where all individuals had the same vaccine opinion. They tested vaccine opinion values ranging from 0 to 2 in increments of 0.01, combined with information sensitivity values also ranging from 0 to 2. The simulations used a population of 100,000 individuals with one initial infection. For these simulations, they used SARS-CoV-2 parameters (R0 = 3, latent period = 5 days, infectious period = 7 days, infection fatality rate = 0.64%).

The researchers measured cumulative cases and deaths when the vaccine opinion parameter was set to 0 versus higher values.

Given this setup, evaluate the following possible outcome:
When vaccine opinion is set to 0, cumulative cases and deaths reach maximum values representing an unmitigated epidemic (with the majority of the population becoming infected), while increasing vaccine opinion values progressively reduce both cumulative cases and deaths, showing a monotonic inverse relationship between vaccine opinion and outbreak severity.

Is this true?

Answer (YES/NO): YES